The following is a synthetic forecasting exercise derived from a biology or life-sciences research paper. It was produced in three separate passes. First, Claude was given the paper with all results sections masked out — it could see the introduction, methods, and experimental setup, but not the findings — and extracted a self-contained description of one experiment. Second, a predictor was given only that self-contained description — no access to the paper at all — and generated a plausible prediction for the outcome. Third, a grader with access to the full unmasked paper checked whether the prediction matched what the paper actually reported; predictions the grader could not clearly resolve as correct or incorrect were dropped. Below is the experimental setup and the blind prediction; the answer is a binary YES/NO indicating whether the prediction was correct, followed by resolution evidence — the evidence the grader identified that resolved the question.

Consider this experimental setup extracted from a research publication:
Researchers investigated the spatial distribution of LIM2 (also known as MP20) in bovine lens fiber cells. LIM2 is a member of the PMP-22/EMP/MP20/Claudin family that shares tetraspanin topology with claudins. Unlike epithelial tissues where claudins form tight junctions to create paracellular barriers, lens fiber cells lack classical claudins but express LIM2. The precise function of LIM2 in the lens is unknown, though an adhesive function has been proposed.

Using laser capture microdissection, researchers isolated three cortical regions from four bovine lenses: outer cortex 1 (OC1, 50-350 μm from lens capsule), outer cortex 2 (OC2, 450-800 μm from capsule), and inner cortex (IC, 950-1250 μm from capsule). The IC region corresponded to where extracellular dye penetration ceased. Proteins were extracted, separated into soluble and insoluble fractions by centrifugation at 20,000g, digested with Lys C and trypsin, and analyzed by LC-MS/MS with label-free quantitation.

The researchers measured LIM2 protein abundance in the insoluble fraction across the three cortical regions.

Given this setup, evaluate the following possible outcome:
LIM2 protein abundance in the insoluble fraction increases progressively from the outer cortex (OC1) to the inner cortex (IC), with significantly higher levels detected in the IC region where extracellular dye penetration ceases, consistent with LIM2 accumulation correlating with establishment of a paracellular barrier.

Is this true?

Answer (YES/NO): NO